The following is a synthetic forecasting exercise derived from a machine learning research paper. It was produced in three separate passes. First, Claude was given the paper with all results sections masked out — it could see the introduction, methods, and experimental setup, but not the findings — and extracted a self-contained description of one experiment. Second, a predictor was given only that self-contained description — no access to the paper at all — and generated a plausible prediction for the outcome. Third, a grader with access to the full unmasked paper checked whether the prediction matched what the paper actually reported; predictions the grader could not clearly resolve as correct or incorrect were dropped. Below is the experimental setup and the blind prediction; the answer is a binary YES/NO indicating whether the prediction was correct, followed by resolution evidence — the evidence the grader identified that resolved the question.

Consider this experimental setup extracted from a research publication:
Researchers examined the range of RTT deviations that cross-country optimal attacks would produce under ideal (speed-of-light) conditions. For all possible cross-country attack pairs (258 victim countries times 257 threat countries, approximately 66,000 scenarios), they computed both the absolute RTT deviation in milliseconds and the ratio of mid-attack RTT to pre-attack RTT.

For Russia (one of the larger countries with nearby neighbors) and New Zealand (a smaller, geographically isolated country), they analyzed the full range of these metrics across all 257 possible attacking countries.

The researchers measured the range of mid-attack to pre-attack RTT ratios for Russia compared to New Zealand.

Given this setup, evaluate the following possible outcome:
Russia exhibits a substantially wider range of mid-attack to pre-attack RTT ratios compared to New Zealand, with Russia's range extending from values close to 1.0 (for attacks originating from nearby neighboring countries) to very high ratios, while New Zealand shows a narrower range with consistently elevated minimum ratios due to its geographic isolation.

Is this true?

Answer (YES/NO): NO